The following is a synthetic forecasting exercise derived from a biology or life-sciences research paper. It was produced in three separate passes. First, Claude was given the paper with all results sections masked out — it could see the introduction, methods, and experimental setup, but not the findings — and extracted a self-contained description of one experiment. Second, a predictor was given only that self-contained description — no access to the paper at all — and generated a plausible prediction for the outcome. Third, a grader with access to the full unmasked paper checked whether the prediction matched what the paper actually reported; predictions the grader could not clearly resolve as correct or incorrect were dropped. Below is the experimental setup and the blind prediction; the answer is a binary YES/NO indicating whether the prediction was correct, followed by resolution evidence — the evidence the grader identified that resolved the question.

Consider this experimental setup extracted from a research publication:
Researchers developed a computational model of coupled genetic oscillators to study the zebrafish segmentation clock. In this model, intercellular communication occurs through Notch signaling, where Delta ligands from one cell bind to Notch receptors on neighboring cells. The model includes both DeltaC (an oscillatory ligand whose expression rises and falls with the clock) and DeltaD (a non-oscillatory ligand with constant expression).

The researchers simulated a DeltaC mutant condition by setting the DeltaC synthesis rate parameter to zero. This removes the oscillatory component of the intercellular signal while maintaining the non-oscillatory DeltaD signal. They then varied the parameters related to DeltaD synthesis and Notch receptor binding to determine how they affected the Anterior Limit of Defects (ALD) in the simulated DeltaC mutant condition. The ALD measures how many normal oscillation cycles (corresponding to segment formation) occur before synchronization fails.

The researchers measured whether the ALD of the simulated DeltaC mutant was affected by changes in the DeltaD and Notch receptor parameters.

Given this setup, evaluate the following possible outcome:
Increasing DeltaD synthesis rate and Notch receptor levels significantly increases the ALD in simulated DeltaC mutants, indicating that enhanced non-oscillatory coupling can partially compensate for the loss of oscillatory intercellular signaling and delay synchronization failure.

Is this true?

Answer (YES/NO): NO